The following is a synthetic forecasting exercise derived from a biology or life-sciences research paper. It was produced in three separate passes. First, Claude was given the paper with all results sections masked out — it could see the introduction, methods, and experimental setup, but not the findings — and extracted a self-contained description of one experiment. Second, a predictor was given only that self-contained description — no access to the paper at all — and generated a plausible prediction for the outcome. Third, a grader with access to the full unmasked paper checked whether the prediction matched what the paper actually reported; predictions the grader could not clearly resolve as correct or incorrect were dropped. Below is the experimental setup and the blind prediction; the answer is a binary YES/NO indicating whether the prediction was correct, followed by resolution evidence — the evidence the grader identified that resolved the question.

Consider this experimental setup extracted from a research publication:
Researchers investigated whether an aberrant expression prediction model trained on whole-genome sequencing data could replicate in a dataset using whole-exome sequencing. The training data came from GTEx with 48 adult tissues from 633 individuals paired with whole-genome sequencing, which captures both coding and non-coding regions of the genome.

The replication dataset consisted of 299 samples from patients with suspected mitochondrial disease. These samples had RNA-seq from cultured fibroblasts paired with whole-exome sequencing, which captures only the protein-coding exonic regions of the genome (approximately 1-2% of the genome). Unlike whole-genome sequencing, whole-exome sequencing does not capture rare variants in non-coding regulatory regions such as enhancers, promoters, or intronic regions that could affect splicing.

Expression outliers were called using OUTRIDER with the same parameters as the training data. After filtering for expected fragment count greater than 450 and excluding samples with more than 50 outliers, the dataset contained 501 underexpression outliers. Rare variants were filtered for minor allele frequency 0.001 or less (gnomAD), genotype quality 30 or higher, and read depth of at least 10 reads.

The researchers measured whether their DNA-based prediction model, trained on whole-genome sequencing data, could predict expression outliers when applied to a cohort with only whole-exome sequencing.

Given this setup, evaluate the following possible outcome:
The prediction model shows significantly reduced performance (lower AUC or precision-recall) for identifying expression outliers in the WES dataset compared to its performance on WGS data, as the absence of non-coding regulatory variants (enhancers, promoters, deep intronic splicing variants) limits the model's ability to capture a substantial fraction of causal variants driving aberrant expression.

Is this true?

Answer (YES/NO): NO